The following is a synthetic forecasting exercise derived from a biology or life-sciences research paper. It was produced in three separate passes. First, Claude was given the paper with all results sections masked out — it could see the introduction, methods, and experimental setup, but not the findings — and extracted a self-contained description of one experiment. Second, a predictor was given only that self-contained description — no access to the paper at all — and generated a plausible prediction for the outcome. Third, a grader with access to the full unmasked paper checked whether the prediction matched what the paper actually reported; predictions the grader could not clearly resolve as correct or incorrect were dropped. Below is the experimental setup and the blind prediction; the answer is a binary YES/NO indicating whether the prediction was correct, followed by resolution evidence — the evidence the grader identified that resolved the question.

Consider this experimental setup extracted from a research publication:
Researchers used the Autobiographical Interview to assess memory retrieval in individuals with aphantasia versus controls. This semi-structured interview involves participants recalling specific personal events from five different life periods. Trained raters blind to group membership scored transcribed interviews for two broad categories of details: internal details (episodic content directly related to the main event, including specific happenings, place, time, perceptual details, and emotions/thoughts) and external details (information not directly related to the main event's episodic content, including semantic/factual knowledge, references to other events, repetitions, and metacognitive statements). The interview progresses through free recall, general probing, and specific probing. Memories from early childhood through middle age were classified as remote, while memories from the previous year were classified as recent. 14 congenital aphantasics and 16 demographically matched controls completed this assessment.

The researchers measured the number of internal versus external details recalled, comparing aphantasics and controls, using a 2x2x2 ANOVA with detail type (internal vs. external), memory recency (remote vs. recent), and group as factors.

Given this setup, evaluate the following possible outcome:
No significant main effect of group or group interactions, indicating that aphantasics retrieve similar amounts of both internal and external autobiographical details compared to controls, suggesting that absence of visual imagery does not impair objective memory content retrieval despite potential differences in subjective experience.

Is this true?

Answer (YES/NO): NO